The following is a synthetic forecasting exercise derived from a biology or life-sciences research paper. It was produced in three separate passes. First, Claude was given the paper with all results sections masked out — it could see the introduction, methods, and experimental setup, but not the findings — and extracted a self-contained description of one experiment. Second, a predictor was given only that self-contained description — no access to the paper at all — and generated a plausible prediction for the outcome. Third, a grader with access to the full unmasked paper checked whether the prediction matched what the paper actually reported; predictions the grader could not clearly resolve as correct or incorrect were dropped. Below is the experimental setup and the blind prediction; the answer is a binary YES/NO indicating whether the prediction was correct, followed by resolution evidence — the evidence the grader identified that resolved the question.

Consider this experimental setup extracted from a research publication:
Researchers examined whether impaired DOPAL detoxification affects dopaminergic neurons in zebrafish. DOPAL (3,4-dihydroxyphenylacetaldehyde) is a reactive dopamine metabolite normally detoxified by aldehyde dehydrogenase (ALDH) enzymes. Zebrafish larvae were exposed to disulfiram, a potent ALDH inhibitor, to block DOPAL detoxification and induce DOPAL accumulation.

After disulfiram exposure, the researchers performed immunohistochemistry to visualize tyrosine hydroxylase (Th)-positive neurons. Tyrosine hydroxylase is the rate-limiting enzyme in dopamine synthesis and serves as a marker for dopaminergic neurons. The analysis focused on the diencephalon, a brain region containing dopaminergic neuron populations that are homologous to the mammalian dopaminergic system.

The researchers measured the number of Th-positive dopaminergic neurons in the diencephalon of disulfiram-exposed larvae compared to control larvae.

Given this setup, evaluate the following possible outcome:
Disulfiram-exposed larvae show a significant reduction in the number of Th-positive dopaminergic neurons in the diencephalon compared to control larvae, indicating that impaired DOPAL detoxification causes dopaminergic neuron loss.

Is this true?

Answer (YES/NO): YES